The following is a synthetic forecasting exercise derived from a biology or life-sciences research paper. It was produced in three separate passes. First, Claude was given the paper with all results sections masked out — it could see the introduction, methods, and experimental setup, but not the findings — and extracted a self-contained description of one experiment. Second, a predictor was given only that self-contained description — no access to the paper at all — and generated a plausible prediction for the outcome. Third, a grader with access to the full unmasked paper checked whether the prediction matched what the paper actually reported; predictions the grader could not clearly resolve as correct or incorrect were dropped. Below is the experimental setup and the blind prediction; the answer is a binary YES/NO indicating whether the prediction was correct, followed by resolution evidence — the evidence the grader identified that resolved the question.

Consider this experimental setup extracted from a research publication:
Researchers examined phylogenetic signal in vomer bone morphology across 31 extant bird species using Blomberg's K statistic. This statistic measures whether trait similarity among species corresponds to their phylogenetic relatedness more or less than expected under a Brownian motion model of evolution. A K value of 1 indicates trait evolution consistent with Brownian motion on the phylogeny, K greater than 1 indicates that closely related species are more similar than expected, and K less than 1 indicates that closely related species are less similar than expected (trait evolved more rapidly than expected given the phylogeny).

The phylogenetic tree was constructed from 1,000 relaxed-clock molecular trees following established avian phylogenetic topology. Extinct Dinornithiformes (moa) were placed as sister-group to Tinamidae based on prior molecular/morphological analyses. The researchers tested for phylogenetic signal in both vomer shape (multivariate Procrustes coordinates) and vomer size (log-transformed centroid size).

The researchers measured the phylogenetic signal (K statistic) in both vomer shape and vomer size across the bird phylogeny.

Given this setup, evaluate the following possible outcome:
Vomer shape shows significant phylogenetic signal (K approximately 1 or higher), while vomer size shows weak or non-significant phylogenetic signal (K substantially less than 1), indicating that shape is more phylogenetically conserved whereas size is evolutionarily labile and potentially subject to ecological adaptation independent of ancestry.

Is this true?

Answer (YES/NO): YES